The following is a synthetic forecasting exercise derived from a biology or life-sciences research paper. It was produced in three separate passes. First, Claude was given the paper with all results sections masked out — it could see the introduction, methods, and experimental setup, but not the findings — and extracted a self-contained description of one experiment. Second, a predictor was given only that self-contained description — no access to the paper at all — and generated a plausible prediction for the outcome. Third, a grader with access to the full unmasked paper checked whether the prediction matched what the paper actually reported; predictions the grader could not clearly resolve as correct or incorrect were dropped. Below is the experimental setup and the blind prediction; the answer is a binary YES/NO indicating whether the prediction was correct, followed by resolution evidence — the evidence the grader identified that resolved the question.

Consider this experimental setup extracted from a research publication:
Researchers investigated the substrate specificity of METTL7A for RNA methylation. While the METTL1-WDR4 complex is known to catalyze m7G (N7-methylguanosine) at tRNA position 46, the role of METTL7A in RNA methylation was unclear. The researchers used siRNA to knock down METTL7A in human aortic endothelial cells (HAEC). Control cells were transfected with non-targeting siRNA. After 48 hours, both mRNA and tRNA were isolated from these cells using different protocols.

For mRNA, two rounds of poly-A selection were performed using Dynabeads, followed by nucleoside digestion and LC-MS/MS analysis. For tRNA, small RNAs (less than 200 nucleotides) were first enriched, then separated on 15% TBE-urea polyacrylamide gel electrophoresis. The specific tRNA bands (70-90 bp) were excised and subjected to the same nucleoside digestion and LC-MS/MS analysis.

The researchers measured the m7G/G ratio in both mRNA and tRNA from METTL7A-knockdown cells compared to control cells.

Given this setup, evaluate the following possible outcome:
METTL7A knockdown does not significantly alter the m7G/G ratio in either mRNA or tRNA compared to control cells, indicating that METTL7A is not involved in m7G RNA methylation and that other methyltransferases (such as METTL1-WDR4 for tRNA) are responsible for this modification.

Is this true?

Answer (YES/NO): NO